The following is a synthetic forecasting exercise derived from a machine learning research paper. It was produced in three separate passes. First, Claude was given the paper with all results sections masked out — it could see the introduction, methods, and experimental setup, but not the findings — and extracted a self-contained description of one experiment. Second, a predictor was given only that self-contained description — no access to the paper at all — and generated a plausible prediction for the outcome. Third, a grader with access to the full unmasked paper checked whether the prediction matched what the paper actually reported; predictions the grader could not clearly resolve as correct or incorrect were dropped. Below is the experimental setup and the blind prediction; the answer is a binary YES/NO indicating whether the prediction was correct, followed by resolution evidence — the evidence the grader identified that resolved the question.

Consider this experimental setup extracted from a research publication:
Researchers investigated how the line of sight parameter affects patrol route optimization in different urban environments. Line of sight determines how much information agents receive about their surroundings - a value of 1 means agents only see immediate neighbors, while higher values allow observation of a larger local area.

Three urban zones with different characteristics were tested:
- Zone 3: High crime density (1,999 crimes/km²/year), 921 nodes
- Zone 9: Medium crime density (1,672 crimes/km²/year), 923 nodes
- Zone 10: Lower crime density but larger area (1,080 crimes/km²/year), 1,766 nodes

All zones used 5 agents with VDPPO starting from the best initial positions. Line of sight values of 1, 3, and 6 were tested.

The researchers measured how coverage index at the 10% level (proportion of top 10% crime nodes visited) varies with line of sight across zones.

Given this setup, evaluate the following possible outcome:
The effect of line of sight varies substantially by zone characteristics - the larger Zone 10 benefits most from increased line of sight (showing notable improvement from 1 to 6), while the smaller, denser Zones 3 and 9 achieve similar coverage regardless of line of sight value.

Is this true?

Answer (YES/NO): NO